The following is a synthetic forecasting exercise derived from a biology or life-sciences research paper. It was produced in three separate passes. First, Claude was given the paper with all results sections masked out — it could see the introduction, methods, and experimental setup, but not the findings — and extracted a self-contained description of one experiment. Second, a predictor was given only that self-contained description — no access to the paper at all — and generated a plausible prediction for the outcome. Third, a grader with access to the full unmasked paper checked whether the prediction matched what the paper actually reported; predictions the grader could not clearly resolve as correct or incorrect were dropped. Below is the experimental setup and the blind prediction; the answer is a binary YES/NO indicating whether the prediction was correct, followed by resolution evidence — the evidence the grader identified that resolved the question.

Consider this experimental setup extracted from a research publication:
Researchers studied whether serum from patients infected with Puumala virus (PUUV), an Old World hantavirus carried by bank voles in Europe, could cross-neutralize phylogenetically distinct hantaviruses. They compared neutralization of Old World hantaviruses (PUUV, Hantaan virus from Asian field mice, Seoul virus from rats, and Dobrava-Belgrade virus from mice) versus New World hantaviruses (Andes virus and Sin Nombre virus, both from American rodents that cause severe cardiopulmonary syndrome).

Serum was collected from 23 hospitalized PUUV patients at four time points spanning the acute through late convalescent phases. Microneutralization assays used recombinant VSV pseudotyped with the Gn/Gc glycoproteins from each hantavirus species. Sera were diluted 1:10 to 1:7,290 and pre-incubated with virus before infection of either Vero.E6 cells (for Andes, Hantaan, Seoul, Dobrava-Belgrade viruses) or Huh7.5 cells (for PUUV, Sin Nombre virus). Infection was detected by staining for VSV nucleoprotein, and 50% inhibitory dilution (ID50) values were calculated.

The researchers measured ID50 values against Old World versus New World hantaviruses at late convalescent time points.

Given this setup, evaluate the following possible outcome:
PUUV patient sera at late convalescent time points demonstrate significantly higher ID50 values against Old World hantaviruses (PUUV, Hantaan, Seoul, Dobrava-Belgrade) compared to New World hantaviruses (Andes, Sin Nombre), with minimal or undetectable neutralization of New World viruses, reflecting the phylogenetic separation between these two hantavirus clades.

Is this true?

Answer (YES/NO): NO